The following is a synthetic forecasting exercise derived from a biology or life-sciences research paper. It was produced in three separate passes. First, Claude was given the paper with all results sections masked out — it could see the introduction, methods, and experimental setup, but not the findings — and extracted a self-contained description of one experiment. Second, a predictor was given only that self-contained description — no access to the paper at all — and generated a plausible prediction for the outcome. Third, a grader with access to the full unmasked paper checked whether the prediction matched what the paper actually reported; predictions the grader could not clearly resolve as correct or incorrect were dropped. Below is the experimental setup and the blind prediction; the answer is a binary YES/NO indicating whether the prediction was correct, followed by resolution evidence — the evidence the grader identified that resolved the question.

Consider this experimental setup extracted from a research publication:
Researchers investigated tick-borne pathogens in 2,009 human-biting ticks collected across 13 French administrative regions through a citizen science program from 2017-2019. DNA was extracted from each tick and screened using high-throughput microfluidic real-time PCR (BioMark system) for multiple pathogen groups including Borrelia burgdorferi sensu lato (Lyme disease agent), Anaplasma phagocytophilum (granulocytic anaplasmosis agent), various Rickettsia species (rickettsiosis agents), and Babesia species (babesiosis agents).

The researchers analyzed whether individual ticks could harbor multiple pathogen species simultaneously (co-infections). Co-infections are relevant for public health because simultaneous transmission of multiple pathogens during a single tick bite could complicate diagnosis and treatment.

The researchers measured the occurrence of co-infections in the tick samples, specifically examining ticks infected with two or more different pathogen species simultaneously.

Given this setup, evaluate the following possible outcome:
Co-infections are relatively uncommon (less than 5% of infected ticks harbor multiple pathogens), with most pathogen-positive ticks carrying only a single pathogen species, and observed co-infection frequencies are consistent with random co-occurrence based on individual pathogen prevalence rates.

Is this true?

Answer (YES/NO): NO